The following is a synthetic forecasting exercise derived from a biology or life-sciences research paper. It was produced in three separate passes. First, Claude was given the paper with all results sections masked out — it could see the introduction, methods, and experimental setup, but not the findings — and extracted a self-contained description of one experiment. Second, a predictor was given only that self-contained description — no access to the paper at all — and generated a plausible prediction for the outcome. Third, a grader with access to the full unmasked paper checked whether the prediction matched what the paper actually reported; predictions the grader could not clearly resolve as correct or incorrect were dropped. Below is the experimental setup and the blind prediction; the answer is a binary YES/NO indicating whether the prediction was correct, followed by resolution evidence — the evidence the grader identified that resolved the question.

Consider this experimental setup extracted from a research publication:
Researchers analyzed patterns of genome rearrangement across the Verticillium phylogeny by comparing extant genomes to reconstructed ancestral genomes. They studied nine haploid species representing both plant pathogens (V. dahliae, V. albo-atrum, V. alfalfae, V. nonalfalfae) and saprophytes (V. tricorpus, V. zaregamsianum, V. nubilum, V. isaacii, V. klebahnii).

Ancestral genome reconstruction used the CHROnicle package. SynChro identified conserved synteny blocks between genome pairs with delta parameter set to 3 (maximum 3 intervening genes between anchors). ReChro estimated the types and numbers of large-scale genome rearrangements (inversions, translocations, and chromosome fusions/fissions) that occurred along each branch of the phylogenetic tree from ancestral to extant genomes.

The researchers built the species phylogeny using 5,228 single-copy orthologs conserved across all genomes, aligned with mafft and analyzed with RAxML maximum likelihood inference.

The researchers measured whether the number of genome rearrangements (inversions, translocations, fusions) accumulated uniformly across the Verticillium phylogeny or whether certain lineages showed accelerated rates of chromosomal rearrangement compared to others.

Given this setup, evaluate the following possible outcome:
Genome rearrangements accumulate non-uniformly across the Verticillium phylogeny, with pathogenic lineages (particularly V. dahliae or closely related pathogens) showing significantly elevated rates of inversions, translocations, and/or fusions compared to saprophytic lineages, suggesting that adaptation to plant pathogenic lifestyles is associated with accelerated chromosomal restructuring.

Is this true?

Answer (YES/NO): NO